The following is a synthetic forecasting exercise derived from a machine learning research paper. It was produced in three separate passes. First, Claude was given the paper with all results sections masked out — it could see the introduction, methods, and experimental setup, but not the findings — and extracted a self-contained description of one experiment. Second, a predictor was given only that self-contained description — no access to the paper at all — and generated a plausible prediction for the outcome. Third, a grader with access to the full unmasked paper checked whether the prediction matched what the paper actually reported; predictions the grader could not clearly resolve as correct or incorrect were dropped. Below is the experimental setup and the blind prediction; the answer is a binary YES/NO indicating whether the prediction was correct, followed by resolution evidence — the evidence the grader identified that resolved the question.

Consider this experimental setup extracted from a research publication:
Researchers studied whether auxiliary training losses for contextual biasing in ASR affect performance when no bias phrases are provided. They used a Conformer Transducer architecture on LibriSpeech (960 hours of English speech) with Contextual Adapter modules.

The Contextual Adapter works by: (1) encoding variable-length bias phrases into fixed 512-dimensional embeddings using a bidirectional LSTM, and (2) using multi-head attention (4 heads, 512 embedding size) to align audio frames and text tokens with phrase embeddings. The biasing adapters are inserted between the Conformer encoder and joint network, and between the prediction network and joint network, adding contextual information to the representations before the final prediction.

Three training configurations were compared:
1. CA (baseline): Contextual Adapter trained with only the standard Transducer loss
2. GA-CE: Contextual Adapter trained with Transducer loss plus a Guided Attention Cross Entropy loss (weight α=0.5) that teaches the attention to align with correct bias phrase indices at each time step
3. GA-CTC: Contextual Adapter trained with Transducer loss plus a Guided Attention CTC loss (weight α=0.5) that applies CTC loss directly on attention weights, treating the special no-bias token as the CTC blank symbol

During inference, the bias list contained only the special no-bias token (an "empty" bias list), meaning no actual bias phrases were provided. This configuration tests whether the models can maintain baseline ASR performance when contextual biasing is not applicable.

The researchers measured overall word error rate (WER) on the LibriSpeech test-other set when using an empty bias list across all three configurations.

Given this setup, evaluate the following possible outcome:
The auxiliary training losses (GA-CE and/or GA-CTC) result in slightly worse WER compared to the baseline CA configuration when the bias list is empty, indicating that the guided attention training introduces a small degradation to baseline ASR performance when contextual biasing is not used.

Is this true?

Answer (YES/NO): NO